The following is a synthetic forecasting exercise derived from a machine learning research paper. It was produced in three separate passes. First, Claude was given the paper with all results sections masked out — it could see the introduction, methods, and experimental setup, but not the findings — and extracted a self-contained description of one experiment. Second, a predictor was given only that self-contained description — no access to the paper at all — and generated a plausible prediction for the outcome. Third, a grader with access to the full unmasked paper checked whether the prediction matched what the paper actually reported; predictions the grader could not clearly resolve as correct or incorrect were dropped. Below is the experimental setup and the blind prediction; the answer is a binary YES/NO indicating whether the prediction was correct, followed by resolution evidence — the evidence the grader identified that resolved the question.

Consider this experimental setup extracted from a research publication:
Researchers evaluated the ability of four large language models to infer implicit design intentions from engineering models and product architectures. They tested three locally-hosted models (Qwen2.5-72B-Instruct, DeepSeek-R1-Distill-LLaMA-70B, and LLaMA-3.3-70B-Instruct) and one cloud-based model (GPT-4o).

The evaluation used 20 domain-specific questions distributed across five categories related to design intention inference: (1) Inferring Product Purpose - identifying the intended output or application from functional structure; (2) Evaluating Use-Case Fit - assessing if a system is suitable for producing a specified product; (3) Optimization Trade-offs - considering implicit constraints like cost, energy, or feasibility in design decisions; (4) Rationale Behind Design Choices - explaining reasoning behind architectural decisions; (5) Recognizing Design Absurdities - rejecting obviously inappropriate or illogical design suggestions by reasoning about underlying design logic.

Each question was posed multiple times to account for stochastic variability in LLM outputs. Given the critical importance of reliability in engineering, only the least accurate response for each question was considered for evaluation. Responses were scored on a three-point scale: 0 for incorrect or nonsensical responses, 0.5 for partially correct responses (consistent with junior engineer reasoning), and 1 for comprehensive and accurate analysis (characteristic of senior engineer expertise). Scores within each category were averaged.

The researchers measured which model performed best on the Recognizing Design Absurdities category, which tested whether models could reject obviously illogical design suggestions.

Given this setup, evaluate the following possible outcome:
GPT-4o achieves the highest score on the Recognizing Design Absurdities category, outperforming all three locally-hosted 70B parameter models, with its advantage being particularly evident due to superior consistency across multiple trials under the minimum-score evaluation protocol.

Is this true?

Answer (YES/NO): NO